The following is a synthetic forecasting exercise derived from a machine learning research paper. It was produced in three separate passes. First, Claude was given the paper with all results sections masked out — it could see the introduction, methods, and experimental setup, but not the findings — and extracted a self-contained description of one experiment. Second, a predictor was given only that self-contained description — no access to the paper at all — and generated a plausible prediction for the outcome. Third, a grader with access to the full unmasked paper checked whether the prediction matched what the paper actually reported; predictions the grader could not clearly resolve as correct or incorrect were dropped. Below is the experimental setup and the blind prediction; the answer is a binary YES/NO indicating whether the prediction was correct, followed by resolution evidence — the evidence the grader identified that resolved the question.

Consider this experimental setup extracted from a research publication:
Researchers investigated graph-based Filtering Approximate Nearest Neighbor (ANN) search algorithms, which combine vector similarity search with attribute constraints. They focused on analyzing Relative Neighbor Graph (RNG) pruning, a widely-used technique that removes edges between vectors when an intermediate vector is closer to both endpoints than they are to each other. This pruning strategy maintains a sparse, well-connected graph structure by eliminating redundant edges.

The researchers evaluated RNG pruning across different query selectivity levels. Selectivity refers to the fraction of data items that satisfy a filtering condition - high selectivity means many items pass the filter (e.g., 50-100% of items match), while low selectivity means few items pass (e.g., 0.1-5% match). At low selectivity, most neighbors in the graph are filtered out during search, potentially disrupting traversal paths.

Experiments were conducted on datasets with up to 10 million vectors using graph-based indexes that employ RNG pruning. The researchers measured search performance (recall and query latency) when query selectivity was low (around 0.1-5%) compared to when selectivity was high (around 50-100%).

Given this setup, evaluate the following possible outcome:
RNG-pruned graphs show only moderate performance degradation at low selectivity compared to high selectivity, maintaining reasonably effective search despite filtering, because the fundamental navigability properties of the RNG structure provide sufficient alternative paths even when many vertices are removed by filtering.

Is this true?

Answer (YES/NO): NO